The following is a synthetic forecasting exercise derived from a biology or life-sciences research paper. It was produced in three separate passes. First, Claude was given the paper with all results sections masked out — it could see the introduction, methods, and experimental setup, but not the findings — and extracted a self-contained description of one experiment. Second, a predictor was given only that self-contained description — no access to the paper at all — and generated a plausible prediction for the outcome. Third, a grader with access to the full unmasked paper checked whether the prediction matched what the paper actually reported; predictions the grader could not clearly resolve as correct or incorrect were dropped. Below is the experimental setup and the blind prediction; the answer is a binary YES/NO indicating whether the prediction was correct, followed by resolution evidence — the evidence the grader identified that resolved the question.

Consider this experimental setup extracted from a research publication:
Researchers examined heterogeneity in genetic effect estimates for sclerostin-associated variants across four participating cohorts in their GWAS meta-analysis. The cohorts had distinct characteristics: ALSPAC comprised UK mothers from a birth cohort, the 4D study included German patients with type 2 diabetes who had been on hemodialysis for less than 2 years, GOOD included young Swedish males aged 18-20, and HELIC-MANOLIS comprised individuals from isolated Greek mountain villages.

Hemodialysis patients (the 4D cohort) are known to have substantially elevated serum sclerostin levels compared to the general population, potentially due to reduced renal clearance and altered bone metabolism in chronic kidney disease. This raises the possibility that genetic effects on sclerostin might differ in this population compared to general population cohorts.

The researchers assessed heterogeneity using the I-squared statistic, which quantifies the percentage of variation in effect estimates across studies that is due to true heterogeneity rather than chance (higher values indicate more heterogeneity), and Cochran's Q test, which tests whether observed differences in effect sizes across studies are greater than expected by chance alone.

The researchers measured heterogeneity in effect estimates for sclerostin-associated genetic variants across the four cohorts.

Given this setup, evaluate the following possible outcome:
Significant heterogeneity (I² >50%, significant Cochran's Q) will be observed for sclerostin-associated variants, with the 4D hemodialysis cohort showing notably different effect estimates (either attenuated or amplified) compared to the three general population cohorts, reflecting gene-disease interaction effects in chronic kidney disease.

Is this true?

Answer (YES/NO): NO